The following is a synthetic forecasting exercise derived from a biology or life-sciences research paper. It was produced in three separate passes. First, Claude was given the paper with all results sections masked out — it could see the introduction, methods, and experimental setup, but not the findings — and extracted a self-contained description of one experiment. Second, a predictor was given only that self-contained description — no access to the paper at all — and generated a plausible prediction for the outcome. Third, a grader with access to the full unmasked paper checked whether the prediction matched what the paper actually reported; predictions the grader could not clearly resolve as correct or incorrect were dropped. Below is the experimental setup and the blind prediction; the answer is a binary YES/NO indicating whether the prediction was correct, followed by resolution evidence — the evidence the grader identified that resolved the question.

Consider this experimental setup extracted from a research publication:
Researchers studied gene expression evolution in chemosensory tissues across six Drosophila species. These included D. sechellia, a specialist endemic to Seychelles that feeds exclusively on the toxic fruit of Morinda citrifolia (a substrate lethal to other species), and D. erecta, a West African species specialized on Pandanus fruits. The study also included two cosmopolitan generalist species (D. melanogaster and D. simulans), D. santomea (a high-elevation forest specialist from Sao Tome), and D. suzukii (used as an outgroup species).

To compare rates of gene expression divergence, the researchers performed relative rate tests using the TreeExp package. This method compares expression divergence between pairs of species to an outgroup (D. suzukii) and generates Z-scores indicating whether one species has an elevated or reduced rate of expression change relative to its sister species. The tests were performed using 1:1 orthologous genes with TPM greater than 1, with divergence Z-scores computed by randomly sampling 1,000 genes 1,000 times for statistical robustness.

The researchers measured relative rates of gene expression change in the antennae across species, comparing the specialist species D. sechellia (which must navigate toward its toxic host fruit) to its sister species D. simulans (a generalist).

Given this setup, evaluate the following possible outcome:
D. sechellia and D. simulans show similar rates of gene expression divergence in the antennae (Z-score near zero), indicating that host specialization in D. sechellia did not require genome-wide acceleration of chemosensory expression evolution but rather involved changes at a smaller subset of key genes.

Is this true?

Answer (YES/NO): NO